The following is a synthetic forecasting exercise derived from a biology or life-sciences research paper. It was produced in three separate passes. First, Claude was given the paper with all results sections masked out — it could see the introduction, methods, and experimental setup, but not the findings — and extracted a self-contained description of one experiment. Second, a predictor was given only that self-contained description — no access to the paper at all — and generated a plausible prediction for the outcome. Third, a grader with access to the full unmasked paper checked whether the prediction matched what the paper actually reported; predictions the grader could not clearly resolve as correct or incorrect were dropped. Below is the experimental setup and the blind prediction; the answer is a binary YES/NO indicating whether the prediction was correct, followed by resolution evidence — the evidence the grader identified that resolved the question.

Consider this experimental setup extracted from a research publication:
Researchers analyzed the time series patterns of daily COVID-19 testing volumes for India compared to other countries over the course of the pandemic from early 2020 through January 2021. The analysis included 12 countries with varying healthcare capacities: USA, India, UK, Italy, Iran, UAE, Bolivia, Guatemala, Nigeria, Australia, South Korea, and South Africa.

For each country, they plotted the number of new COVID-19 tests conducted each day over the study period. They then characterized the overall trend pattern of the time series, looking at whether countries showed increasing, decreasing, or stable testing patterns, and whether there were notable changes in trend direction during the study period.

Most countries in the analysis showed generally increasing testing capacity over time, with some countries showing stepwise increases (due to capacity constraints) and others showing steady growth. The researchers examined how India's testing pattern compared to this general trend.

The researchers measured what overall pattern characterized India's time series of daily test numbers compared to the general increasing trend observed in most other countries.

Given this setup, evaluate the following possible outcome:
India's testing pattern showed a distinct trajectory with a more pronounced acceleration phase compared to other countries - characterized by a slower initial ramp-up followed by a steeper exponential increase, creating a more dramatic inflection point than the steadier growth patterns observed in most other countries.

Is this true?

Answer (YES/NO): NO